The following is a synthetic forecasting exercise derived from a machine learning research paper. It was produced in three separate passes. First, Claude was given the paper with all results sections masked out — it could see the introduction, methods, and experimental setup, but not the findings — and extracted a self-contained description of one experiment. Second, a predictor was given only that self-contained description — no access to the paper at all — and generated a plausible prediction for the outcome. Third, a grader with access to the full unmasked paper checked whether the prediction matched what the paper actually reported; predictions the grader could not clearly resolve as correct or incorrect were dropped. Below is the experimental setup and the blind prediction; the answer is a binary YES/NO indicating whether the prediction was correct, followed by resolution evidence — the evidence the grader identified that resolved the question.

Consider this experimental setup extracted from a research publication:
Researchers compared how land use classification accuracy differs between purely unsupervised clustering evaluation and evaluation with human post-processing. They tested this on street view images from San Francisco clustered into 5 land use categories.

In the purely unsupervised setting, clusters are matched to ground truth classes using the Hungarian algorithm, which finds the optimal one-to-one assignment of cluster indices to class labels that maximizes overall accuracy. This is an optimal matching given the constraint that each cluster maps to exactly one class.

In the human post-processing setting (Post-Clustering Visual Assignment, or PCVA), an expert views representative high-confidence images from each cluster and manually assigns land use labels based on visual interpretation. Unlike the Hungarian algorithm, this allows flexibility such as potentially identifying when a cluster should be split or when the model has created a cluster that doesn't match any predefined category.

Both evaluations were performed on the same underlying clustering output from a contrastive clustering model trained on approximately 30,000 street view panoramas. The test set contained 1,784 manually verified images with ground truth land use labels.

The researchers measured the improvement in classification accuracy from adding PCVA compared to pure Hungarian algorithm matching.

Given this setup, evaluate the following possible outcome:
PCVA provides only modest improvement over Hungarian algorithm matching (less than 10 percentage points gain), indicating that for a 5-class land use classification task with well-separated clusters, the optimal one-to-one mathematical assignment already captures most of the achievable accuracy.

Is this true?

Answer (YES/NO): YES